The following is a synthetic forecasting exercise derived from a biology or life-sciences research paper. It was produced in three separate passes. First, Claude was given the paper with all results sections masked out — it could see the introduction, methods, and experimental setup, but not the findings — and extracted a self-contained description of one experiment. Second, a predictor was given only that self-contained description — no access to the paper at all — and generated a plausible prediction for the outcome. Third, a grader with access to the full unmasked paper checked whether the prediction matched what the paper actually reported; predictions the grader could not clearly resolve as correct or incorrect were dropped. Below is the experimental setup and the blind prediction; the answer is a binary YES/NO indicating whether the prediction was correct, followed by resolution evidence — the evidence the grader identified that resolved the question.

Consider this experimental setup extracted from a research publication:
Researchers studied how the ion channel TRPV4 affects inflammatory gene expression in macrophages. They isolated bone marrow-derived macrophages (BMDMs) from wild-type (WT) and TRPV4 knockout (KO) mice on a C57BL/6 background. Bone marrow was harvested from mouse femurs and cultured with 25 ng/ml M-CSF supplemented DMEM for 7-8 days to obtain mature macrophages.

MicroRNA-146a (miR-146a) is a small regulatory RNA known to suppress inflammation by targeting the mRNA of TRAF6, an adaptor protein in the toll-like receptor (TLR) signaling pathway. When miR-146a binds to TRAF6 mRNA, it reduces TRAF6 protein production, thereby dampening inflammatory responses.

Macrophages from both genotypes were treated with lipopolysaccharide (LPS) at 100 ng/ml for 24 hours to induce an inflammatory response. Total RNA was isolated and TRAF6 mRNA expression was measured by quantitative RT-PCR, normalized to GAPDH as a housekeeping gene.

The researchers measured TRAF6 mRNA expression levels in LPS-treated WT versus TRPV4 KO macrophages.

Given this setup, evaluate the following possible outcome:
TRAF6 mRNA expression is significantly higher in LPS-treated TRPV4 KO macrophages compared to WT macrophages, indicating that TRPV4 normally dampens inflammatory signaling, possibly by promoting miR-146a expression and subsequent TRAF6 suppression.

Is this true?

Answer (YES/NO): NO